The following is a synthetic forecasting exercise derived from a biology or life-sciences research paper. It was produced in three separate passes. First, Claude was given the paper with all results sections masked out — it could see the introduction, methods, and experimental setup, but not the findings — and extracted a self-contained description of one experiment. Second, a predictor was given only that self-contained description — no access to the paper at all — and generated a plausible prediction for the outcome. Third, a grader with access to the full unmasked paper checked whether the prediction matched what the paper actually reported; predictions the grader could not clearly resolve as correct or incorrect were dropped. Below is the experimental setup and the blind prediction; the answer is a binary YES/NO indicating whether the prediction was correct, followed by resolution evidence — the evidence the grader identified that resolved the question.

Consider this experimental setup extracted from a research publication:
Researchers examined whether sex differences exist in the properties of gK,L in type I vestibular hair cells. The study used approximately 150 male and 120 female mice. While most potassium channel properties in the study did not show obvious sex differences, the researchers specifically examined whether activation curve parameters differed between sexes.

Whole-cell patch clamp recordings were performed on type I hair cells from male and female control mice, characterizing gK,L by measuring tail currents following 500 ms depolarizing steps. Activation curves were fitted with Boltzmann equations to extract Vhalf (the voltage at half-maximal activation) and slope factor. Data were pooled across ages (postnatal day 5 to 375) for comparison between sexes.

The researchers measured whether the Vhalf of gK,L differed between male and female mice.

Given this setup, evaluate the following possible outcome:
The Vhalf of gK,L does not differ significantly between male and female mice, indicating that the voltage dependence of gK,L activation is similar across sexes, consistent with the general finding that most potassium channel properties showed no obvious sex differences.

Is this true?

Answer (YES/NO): NO